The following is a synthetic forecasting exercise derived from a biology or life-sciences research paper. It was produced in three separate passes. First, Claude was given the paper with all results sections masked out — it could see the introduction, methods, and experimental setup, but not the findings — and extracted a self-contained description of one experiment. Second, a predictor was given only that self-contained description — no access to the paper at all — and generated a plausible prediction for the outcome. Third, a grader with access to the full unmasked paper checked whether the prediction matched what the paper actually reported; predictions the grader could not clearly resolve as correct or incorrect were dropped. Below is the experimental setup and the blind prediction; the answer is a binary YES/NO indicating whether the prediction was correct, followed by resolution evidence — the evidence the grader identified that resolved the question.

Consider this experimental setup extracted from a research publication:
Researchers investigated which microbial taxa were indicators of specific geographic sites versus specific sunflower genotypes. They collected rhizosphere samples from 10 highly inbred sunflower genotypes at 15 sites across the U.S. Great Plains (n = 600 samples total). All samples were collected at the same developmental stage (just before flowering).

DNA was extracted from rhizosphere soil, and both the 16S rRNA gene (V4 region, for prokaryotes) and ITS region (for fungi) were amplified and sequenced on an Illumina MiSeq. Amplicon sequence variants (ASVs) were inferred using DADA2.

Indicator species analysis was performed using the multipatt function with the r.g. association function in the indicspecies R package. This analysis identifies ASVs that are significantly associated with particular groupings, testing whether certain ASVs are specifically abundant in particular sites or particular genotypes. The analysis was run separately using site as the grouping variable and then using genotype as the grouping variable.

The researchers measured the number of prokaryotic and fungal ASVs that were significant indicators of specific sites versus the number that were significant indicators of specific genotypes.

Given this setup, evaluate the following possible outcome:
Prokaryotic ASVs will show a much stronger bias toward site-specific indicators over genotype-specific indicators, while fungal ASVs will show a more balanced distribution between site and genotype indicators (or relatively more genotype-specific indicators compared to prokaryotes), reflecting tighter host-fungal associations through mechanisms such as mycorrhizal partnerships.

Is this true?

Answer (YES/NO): NO